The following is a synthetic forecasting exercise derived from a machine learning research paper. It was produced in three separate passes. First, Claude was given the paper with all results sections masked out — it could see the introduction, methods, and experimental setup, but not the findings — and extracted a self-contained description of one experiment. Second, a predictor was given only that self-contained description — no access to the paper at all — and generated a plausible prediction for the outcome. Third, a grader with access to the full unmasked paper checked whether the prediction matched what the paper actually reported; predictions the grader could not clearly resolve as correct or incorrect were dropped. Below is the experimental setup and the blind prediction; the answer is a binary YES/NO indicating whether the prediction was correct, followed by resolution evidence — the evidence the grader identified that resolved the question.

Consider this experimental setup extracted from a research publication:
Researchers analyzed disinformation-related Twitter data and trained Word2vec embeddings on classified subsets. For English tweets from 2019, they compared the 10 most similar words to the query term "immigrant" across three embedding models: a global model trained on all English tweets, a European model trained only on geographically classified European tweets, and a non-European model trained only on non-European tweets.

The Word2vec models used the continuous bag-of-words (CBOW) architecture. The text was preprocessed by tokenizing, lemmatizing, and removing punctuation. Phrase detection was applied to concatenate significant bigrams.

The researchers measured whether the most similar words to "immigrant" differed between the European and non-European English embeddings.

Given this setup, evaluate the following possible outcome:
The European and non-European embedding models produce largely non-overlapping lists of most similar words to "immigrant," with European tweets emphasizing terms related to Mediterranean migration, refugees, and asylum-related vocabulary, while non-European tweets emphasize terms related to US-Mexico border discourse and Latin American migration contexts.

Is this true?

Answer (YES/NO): NO